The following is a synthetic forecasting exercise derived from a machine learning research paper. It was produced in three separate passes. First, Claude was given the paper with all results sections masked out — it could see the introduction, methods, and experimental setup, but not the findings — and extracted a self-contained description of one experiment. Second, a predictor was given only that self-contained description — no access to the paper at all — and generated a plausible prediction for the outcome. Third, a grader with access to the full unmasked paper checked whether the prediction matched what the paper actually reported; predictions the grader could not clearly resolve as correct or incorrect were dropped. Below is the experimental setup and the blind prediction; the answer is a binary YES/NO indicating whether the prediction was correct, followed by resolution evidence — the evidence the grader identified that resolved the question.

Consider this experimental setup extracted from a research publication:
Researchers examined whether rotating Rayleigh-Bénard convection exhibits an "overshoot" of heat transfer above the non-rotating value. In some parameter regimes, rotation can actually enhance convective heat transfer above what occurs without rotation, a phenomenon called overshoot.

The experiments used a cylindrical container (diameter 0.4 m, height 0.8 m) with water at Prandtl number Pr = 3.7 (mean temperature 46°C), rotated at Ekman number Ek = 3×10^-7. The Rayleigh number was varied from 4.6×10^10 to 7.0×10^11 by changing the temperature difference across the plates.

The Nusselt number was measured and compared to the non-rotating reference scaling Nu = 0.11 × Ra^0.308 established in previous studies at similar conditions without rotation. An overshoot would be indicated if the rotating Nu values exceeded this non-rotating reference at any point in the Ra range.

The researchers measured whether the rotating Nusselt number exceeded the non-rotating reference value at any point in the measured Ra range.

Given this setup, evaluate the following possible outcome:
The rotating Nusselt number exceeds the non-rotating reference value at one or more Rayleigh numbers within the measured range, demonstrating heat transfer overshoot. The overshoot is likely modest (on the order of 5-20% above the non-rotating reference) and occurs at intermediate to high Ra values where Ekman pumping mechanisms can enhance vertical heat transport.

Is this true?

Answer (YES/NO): NO